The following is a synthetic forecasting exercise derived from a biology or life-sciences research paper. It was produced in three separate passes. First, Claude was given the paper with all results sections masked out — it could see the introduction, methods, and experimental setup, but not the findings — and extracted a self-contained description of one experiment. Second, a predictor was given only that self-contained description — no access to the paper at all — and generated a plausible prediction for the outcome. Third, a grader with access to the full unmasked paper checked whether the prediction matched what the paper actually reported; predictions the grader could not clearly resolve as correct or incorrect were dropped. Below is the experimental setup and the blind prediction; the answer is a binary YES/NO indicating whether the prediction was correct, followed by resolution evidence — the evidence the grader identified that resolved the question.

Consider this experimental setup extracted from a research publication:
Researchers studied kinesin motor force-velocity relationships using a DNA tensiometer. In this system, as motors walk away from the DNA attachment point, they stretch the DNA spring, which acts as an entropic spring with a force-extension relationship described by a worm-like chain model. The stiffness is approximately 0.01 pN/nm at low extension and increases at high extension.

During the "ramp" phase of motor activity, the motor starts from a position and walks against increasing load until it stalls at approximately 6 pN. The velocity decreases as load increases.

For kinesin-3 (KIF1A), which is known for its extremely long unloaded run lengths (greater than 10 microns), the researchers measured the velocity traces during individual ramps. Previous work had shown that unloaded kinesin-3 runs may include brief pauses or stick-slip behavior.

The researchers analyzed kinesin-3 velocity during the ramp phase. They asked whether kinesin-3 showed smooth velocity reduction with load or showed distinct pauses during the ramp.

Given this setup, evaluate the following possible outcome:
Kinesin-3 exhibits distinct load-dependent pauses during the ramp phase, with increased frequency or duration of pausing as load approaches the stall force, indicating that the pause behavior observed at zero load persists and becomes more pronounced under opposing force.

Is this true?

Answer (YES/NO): NO